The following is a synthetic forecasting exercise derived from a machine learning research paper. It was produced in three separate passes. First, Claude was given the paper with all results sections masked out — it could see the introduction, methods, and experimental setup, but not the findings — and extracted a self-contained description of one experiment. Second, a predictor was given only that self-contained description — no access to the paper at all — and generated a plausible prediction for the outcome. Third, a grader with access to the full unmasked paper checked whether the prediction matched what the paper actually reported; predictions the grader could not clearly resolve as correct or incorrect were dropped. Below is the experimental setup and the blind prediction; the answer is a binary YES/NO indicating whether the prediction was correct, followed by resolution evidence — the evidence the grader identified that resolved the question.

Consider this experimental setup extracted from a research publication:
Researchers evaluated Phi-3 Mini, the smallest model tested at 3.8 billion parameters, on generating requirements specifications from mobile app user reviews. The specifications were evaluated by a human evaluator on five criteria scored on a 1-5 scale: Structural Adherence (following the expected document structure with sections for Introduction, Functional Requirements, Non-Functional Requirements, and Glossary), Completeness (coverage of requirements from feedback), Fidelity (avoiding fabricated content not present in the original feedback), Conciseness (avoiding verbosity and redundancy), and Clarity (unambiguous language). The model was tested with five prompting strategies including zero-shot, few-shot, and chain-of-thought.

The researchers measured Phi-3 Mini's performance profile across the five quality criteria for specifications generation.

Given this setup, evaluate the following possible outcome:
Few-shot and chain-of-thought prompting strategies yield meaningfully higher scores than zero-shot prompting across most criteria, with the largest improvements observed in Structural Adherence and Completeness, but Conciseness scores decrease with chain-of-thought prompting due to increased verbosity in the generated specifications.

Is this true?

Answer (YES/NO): NO